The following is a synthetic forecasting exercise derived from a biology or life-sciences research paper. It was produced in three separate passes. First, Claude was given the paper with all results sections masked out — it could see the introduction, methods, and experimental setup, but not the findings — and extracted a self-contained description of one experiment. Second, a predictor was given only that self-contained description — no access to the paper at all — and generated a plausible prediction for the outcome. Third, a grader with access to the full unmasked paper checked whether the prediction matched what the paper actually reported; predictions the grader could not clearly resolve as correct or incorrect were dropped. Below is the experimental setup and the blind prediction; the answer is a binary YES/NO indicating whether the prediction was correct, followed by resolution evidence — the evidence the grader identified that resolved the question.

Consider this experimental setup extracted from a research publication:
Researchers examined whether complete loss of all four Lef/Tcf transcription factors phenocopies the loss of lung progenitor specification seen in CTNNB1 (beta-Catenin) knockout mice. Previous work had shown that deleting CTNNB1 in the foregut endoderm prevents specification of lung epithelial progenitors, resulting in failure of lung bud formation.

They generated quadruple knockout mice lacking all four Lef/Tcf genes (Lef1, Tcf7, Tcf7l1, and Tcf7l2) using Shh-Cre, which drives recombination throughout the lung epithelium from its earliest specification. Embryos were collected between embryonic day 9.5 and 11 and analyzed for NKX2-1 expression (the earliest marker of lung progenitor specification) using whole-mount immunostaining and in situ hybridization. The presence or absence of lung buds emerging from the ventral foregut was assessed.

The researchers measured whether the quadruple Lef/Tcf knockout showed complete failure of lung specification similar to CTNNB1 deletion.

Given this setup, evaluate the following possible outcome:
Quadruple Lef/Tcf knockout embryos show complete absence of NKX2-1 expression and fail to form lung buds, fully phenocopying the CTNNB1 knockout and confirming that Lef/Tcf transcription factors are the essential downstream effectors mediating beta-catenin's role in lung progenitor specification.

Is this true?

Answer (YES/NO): NO